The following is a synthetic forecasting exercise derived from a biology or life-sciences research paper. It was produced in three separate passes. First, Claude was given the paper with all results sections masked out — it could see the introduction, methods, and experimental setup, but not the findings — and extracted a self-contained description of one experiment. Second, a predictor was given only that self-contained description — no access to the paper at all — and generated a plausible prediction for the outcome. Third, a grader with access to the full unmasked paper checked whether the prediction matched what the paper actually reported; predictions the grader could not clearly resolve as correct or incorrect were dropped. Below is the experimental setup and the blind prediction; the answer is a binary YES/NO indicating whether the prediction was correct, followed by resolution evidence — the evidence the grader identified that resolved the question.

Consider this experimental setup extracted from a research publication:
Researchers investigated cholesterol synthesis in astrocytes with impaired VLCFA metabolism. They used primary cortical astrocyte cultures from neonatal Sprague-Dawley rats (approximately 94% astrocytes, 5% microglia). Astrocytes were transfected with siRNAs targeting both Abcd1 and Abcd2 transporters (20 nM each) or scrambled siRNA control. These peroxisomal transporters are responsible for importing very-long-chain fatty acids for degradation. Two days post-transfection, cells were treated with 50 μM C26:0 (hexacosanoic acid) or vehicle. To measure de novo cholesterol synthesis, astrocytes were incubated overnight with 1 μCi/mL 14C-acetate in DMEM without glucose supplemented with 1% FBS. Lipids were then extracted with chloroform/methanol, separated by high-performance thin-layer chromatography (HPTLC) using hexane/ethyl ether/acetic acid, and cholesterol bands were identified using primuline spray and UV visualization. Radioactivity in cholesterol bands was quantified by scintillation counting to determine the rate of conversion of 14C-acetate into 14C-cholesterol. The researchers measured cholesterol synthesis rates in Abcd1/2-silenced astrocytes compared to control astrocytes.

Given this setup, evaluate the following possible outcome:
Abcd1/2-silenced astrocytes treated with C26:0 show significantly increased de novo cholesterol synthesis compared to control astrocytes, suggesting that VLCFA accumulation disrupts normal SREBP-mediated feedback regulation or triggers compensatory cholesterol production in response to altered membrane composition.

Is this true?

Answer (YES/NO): NO